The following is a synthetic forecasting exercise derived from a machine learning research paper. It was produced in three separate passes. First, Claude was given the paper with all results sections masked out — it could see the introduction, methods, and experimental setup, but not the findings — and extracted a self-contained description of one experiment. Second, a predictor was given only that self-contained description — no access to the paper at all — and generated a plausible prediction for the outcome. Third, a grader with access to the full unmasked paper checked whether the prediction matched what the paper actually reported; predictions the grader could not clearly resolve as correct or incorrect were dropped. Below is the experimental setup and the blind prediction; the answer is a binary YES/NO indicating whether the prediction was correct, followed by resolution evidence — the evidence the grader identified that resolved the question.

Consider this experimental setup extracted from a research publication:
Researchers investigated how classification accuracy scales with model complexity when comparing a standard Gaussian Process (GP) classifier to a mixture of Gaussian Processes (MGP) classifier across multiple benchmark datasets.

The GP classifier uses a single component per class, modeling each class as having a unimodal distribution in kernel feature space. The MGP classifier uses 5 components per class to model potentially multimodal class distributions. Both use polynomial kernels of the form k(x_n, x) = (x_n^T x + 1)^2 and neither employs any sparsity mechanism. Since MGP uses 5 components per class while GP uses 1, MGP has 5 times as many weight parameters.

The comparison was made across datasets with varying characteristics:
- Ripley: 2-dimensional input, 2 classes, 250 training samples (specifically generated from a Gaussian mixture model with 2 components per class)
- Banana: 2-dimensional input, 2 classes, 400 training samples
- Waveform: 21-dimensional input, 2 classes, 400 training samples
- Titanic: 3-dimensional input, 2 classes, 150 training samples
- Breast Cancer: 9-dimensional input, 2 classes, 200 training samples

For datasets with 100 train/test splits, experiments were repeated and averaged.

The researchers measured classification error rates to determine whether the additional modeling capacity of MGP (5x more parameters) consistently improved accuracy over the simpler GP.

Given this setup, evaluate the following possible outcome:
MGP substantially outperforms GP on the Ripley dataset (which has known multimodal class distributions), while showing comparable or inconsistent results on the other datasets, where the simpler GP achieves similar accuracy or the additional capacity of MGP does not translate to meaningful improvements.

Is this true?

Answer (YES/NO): NO